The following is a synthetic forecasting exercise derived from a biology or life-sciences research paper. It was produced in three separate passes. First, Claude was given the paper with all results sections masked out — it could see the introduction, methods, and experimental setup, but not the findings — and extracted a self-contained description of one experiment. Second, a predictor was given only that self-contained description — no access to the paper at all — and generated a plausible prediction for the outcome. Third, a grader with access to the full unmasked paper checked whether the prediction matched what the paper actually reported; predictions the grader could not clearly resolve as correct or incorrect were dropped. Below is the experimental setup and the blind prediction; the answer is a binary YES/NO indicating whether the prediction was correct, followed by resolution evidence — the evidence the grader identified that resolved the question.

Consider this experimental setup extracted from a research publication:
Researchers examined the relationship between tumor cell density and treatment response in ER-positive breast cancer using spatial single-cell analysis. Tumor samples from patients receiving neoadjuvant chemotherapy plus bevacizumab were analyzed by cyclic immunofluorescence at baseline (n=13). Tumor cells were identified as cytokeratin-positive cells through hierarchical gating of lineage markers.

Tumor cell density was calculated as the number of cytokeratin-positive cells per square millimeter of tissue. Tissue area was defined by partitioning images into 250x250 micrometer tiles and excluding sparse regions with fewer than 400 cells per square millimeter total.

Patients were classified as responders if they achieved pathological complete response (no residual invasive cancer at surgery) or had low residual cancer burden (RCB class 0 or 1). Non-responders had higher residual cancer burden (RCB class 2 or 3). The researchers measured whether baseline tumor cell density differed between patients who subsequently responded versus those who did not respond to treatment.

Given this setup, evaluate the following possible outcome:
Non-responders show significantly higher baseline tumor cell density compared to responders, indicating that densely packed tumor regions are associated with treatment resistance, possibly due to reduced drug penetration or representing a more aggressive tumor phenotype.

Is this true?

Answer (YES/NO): NO